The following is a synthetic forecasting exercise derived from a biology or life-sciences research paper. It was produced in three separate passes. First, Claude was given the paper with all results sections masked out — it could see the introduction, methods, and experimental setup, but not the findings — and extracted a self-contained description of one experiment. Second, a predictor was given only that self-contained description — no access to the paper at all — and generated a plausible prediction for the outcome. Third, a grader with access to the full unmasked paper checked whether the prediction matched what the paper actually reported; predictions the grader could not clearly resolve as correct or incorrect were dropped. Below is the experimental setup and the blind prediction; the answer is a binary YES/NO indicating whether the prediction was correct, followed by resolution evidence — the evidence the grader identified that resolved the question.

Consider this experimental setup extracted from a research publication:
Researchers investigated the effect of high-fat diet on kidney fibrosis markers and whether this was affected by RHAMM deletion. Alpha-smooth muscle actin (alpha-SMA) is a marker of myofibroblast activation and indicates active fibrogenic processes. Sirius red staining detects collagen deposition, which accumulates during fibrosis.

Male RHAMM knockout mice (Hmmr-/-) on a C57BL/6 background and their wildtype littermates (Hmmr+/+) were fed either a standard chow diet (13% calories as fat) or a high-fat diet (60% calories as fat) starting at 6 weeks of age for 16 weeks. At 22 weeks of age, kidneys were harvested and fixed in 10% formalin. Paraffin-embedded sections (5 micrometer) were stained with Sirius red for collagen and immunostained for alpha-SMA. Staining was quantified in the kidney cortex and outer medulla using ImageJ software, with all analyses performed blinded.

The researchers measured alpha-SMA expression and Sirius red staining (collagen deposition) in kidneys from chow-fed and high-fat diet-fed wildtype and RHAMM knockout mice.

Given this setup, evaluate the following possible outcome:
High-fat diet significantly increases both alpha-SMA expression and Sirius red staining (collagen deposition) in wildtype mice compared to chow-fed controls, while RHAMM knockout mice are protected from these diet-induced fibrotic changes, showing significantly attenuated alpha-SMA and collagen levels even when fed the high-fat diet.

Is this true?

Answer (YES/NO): YES